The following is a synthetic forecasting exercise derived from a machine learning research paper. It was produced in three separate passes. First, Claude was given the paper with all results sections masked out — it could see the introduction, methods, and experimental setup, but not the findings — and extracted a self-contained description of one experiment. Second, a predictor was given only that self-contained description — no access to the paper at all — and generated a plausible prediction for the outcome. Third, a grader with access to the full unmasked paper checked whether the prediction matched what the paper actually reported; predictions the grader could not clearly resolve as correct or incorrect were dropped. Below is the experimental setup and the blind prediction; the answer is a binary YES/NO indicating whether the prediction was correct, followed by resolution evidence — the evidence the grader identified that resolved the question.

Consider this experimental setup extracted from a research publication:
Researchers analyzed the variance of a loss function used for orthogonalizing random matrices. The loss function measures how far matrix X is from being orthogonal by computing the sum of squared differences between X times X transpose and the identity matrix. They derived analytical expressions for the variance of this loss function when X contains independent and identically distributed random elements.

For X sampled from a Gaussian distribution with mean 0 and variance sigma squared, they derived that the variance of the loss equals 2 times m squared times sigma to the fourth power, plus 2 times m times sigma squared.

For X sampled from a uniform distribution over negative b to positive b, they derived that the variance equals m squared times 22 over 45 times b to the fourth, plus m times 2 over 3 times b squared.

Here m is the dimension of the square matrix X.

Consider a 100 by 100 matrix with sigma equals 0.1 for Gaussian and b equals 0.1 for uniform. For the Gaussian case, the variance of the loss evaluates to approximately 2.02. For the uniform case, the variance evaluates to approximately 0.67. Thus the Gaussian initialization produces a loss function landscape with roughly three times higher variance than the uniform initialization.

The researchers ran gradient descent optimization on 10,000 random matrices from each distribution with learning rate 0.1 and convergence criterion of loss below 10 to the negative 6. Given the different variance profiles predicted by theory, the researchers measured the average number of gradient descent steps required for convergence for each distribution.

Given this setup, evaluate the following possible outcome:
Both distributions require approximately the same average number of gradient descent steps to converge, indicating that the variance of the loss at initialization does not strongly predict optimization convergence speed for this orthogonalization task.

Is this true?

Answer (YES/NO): YES